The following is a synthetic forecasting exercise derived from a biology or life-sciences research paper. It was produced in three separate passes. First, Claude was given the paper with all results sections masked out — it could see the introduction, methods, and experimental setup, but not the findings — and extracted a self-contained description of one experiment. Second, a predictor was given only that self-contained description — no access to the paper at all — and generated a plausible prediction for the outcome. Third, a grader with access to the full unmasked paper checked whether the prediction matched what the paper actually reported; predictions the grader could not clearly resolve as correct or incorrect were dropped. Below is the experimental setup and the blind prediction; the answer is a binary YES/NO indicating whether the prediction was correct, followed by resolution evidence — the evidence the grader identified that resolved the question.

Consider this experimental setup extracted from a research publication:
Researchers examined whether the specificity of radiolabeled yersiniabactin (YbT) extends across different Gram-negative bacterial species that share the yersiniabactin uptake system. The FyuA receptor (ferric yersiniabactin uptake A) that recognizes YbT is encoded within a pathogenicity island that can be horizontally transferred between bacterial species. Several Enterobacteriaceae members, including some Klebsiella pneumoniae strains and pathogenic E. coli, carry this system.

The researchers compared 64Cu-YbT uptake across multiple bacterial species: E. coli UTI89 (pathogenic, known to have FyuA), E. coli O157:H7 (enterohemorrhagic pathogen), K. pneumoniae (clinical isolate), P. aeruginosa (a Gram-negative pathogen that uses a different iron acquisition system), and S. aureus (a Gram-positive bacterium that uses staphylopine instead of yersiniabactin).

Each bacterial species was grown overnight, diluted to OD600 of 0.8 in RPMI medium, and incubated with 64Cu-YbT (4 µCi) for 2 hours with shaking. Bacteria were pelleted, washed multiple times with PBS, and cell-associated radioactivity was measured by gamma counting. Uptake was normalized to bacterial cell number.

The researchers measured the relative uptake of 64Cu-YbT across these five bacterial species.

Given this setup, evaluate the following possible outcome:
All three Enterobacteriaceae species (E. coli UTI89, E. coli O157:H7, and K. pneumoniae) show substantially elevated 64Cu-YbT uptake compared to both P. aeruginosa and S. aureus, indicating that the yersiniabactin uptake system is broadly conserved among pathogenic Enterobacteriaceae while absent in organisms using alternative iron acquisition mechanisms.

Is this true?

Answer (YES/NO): NO